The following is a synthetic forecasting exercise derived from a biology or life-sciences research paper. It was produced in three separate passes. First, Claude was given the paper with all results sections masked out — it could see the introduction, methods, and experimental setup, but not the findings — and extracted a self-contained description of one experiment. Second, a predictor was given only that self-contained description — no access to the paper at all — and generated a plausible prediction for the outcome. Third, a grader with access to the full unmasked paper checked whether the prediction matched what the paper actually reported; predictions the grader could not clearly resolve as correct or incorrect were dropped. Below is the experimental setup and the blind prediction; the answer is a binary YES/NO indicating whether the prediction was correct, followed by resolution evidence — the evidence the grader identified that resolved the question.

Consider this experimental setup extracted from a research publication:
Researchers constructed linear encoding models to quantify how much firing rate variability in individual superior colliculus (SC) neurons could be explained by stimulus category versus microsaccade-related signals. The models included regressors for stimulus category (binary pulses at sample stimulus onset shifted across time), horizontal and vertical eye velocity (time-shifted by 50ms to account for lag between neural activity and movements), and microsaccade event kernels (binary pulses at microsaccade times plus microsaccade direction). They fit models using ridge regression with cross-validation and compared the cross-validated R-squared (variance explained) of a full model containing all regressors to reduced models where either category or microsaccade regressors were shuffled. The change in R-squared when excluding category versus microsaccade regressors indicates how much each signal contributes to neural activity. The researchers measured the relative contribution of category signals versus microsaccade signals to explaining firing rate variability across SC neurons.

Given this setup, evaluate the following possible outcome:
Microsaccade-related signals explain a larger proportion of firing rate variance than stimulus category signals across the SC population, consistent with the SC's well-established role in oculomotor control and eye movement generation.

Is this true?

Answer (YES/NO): NO